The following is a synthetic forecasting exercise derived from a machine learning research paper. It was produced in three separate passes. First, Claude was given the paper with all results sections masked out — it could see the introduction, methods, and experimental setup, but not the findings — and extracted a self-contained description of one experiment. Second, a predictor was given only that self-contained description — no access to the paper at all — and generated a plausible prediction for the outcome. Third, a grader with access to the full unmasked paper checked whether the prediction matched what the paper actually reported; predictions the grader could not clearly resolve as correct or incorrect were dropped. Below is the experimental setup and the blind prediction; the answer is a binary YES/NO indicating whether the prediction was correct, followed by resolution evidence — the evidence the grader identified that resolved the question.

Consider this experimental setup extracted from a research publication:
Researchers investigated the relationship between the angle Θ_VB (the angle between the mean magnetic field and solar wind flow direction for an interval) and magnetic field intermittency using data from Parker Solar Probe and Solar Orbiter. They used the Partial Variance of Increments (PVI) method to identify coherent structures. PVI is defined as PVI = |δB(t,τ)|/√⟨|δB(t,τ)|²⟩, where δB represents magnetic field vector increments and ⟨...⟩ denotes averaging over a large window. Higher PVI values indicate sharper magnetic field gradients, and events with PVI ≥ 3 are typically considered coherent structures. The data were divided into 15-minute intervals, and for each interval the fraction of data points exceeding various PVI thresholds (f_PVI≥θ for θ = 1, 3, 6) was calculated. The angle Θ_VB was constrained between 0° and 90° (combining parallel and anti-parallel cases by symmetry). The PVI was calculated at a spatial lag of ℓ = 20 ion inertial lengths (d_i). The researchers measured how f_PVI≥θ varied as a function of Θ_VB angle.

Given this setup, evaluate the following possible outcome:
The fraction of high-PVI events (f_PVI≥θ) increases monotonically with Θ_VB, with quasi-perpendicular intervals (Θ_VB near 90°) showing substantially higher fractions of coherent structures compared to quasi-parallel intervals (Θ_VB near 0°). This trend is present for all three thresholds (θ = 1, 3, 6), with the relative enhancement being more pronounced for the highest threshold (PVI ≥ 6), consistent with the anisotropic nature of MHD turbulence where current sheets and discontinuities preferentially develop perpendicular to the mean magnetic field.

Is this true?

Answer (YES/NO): NO